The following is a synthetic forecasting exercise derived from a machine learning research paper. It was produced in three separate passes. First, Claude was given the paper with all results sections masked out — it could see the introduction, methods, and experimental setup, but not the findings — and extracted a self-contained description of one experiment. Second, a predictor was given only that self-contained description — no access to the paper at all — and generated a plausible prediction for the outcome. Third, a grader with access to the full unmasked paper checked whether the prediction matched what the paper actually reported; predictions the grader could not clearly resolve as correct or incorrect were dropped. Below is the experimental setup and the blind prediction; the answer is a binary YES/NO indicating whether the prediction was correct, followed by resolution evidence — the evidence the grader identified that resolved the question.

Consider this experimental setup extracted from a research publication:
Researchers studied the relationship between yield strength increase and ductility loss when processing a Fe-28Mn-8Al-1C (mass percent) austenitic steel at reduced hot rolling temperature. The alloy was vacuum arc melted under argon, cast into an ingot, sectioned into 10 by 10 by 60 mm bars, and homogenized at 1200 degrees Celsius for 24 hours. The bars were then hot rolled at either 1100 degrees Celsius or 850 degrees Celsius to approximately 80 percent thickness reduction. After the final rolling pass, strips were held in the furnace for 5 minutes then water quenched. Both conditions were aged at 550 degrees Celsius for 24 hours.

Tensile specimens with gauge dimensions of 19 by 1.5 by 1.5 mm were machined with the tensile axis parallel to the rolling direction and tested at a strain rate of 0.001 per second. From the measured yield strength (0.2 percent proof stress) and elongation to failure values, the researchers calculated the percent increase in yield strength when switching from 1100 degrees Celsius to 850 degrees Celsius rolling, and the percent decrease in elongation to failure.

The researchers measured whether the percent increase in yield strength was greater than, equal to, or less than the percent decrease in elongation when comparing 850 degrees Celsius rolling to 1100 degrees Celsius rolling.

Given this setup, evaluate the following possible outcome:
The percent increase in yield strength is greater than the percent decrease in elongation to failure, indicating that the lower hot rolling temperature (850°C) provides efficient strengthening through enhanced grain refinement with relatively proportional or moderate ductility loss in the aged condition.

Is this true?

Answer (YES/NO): NO